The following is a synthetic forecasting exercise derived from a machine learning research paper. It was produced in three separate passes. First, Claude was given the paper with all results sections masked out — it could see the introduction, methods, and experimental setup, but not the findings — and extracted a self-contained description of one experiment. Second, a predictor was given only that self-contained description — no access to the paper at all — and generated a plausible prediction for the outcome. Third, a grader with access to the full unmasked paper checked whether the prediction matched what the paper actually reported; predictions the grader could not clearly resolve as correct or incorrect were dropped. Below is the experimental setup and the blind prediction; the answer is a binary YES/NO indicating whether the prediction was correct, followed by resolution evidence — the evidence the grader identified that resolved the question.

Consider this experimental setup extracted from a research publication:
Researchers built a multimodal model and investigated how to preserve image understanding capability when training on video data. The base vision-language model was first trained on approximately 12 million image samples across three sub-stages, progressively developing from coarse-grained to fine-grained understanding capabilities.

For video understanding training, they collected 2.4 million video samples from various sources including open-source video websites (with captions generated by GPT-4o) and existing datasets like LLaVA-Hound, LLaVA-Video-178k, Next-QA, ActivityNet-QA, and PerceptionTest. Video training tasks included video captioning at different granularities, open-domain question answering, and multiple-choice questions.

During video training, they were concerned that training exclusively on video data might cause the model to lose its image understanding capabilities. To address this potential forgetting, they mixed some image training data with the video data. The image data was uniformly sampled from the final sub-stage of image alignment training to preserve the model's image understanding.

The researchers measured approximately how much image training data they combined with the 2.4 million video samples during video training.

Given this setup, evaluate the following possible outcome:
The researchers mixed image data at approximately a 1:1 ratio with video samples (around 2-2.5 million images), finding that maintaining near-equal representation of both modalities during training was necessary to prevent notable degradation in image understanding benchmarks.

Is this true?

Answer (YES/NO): NO